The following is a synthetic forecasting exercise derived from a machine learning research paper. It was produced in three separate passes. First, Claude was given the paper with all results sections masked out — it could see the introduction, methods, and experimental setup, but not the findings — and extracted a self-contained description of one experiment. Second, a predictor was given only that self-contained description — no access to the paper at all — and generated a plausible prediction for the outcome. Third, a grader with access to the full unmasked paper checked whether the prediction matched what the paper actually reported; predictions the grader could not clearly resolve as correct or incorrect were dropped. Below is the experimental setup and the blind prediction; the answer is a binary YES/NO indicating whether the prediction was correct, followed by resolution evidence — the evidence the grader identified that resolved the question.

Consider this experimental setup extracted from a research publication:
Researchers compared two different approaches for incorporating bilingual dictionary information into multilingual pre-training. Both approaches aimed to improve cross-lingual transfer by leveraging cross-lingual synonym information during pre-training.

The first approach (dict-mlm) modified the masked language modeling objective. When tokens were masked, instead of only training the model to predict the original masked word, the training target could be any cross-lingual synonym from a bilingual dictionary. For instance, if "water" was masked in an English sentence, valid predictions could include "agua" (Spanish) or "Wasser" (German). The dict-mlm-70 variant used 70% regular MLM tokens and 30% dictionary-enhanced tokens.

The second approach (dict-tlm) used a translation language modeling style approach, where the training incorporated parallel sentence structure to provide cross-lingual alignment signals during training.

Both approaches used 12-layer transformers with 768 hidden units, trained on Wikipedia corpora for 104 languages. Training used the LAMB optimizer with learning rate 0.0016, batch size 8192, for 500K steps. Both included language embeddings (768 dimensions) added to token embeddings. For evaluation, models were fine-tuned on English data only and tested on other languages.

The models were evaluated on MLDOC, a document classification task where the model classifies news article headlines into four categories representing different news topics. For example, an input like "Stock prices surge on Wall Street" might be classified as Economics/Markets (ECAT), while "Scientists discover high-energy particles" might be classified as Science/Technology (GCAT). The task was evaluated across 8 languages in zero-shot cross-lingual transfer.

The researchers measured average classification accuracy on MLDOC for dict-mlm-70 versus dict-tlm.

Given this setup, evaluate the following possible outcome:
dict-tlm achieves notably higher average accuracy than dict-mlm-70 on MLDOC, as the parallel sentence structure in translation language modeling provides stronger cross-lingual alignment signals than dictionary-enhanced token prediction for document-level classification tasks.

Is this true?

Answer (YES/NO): NO